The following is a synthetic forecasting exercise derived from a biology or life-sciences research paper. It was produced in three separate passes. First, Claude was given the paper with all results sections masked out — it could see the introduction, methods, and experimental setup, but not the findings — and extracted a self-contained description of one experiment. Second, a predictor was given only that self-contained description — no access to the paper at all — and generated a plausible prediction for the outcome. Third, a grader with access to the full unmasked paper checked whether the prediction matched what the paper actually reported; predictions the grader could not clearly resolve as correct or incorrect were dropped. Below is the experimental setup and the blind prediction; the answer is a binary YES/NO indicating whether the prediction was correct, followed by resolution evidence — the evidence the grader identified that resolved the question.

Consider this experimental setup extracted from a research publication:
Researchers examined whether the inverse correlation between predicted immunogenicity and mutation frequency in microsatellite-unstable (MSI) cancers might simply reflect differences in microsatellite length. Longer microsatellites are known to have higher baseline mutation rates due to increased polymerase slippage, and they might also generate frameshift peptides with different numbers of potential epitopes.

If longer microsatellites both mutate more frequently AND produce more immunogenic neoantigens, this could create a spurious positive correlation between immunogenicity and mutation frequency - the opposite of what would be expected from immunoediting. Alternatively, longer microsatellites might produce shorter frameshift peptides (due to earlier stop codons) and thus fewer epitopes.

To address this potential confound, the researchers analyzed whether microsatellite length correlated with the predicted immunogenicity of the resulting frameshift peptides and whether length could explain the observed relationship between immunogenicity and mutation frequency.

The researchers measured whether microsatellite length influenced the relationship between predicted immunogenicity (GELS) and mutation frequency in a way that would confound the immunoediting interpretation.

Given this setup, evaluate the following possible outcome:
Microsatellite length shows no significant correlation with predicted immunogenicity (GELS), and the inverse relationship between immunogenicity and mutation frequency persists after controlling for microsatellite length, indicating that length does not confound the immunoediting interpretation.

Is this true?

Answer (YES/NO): YES